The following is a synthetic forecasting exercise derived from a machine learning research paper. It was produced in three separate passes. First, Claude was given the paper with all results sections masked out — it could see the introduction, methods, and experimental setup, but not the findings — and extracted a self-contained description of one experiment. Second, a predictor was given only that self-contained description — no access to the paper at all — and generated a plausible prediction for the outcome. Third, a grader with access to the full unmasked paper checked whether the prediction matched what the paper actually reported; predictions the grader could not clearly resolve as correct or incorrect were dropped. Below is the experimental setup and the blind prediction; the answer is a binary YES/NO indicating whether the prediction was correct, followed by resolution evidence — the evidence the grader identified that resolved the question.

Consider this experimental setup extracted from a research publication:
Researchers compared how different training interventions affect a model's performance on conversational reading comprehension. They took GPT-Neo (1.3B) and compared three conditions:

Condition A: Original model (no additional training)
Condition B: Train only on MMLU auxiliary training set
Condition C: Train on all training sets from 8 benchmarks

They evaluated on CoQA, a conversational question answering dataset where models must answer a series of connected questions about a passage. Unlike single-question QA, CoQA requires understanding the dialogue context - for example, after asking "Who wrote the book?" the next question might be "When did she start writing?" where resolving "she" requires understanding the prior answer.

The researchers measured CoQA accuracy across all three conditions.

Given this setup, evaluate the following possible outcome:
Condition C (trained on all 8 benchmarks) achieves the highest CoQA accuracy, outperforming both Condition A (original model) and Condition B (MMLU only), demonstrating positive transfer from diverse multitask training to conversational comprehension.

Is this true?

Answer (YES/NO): YES